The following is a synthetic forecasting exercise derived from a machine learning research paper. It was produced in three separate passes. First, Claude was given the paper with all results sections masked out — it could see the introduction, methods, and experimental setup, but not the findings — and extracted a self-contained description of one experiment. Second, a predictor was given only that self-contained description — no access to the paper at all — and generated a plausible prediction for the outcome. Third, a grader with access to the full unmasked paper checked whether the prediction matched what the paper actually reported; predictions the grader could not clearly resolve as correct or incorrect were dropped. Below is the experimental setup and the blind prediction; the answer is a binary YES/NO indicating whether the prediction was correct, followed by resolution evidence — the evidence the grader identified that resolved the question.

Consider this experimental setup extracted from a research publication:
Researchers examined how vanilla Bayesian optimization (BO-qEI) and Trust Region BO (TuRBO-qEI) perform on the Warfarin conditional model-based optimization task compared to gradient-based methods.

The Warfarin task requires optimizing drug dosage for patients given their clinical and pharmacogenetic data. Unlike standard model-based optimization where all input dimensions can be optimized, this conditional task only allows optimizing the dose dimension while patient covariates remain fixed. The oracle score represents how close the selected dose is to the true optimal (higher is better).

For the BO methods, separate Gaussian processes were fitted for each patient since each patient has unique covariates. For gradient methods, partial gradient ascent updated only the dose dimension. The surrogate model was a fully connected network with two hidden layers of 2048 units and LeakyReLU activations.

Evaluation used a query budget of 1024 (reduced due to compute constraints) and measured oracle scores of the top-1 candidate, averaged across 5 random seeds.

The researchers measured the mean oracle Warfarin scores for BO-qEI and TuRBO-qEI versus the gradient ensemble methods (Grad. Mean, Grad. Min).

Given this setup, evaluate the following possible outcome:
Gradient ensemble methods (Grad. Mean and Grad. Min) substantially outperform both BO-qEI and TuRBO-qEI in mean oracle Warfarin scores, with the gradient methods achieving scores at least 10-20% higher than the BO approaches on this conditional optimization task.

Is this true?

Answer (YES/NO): YES